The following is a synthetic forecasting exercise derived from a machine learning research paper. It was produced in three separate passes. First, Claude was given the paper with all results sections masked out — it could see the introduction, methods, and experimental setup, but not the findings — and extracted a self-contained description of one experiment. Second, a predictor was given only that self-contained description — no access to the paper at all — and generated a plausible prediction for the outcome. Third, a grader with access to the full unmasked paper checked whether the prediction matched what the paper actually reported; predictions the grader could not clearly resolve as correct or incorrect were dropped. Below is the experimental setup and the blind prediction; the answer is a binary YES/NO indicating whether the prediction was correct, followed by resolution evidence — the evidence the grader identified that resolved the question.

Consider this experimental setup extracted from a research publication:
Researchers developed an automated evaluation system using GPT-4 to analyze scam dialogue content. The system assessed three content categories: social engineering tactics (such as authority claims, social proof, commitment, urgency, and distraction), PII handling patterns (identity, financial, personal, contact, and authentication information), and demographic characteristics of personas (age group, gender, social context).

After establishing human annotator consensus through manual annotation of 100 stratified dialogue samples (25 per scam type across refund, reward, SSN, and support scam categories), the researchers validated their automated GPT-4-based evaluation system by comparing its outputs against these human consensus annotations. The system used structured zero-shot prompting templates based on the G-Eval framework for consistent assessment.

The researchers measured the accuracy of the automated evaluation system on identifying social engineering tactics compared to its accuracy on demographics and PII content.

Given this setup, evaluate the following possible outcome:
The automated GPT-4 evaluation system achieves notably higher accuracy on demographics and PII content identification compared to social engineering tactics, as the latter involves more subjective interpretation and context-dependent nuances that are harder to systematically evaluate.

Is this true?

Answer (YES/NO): YES